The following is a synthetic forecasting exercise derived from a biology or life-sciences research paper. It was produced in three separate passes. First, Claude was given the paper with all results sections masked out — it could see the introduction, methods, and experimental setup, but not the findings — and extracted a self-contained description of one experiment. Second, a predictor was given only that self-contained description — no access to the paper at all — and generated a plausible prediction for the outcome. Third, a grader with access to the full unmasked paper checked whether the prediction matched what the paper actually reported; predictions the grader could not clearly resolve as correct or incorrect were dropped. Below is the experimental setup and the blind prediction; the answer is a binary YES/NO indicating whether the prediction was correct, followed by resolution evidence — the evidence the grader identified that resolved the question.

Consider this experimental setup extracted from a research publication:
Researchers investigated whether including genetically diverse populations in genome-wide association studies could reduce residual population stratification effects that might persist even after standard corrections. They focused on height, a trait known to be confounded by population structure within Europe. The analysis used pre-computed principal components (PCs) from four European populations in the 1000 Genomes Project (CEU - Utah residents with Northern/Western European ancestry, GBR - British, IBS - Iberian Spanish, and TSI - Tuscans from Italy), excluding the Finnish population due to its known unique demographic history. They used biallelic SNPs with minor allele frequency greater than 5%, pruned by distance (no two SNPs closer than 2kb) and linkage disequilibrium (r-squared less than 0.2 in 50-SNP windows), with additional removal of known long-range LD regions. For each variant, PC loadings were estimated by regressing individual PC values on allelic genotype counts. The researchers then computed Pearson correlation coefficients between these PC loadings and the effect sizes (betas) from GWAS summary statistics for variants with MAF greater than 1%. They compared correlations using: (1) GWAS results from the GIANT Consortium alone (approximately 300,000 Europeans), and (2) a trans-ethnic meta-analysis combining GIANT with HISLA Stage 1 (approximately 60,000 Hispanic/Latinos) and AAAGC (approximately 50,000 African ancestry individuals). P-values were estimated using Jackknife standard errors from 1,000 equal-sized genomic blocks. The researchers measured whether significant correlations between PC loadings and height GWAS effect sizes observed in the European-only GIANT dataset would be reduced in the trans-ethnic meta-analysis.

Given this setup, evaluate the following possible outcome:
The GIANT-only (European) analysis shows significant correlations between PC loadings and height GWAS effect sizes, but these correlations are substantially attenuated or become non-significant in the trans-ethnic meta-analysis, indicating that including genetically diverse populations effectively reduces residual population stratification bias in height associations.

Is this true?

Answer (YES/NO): NO